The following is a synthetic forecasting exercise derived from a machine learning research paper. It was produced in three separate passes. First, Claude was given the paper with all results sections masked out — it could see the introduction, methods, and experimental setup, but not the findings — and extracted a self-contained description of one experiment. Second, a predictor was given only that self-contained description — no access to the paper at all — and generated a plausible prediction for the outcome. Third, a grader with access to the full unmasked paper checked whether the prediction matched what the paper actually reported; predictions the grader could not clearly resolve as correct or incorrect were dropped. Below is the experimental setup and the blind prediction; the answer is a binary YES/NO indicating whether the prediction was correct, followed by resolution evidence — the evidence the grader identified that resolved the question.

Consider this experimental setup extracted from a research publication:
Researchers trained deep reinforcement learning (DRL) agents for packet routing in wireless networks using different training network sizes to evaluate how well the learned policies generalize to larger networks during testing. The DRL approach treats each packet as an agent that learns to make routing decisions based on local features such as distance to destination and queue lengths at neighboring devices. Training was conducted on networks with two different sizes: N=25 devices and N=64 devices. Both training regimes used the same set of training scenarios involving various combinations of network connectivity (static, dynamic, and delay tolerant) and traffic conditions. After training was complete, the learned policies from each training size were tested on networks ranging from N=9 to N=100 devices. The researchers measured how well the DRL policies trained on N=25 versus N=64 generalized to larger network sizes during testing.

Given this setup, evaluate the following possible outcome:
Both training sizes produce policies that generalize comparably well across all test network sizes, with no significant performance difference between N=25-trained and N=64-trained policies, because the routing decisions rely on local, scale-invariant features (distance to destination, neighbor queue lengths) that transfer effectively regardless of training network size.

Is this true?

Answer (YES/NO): NO